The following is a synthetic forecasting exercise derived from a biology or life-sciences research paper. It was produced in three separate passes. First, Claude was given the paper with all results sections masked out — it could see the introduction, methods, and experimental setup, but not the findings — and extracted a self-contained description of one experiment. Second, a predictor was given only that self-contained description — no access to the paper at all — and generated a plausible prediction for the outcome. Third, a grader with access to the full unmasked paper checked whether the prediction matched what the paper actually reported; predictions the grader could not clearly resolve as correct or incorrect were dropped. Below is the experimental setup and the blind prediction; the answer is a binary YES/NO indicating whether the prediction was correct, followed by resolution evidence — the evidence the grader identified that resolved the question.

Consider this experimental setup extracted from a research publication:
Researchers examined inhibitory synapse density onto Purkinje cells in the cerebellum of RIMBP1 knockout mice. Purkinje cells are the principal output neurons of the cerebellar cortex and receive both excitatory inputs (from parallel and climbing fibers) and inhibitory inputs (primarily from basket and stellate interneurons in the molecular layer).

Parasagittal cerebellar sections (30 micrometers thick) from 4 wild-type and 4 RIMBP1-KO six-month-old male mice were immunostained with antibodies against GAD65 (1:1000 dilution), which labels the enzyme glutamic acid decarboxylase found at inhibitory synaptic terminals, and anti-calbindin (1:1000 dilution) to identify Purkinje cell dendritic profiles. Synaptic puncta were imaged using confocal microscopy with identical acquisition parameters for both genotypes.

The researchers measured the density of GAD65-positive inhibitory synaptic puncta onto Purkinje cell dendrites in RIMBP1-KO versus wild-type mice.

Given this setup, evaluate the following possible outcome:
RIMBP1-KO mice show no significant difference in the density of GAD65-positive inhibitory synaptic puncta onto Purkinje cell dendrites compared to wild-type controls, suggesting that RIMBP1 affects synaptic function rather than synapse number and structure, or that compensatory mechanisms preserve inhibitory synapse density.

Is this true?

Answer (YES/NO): YES